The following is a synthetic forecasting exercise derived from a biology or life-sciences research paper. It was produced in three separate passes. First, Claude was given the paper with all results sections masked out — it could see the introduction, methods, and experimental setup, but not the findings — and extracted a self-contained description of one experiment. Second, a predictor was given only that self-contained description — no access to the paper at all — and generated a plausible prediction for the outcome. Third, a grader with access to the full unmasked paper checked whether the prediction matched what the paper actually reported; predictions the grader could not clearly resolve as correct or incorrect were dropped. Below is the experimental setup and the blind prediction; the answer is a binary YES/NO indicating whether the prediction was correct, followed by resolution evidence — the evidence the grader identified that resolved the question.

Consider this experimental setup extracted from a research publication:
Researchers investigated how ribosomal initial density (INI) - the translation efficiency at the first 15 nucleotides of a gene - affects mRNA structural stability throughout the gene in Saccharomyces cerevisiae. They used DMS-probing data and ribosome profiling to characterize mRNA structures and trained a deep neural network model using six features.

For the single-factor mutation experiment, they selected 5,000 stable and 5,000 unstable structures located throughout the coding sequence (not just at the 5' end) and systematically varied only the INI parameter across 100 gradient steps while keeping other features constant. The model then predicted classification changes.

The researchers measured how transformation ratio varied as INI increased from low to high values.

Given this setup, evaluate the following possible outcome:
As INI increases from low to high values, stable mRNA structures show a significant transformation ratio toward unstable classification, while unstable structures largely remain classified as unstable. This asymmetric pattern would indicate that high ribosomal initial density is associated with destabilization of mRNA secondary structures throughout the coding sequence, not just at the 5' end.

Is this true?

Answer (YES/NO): NO